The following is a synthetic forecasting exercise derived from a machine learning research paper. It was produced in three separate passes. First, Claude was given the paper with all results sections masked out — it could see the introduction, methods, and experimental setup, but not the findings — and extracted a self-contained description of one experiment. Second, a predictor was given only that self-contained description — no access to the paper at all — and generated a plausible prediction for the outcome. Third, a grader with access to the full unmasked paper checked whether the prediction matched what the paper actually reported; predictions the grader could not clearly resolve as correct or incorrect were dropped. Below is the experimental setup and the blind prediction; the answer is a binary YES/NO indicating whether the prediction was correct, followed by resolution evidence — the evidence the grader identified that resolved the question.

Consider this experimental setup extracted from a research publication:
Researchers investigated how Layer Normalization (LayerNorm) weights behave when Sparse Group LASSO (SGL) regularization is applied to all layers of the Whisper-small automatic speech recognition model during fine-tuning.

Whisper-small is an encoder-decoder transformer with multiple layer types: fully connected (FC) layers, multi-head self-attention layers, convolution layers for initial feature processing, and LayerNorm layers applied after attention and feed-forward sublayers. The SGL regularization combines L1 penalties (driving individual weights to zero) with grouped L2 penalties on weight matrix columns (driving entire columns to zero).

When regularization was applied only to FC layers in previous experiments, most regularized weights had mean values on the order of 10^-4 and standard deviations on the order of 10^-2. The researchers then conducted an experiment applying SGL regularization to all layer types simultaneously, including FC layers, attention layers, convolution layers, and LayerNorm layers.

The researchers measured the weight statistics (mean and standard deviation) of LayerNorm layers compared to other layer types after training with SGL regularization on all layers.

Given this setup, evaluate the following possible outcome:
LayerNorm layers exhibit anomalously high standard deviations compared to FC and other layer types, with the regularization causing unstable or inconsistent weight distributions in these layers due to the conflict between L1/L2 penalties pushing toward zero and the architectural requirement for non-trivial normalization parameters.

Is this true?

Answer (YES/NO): NO